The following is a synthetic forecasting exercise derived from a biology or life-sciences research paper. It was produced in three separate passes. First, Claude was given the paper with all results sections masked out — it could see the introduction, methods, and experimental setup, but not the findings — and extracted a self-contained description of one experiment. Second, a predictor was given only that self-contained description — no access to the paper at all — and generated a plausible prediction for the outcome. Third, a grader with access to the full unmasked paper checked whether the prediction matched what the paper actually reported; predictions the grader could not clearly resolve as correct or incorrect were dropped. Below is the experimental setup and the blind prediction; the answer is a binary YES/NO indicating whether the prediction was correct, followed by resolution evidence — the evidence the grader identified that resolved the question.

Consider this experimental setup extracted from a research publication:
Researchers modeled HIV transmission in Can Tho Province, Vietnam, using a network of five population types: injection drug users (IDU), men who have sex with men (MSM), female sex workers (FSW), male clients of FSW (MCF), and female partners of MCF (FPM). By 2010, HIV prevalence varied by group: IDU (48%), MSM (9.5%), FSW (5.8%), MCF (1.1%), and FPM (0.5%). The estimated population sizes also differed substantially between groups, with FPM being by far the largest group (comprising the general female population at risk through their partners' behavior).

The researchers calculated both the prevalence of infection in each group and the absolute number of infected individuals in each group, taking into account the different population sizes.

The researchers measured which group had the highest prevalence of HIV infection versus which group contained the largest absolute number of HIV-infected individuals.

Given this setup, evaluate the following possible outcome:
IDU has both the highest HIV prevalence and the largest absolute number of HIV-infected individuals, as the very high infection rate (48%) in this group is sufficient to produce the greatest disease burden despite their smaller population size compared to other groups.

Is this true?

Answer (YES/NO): NO